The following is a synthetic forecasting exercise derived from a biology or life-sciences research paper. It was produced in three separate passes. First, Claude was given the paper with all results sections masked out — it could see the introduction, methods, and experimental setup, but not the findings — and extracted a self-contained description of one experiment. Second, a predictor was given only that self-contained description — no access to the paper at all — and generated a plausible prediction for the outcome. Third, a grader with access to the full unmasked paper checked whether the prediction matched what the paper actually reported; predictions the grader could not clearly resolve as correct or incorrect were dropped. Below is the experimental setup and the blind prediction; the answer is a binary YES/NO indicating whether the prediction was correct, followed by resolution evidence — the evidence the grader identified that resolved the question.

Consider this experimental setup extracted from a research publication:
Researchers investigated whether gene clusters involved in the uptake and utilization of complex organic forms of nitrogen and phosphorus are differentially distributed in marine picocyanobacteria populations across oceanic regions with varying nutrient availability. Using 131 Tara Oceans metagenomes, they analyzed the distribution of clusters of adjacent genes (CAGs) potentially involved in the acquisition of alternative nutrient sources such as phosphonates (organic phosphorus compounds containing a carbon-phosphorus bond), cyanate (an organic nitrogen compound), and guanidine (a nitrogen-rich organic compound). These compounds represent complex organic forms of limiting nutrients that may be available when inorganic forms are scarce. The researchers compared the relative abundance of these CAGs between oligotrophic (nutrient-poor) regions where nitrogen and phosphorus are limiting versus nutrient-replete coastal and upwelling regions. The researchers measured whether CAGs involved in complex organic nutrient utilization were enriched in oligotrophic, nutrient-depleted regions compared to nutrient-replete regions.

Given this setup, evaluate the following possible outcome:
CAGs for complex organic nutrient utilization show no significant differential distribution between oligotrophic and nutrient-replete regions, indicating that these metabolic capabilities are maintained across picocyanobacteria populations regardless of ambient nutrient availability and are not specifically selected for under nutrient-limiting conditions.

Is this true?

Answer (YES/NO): NO